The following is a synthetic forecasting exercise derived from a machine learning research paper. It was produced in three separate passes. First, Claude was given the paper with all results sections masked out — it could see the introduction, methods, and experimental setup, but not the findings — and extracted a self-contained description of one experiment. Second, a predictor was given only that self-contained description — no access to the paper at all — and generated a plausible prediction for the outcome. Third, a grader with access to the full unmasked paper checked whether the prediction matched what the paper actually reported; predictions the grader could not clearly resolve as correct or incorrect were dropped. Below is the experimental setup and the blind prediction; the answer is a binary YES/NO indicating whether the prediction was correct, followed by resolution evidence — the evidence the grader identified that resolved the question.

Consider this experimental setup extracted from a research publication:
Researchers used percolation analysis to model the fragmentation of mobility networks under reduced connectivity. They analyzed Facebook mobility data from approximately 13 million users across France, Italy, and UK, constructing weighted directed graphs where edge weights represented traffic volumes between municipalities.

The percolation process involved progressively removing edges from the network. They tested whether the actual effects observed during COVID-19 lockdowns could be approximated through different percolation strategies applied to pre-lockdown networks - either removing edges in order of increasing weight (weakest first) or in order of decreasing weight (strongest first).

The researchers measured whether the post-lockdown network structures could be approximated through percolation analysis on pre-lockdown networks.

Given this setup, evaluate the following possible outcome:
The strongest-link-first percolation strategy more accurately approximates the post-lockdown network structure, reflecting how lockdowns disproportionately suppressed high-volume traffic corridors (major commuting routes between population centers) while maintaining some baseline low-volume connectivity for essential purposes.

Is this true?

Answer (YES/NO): NO